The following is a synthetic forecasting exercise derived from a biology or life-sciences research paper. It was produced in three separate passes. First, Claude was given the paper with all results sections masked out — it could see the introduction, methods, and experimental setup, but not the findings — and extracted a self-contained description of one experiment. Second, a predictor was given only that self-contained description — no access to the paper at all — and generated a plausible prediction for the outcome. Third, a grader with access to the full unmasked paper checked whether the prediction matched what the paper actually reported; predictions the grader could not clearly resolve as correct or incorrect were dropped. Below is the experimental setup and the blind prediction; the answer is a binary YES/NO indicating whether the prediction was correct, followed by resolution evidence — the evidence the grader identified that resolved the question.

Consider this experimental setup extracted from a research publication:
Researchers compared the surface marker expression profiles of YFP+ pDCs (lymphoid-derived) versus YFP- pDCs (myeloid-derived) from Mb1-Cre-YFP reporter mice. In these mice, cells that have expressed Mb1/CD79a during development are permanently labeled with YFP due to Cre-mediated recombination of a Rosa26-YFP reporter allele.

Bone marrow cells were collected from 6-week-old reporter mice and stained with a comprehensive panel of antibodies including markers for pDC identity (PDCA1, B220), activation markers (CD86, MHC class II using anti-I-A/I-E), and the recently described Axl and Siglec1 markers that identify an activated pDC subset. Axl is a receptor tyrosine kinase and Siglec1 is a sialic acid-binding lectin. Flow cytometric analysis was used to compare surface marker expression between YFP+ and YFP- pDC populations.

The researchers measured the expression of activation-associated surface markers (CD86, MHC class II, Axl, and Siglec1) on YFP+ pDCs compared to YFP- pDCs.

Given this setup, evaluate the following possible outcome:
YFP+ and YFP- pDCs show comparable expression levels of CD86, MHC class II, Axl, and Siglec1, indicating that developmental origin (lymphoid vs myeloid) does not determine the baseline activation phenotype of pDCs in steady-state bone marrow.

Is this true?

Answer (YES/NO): NO